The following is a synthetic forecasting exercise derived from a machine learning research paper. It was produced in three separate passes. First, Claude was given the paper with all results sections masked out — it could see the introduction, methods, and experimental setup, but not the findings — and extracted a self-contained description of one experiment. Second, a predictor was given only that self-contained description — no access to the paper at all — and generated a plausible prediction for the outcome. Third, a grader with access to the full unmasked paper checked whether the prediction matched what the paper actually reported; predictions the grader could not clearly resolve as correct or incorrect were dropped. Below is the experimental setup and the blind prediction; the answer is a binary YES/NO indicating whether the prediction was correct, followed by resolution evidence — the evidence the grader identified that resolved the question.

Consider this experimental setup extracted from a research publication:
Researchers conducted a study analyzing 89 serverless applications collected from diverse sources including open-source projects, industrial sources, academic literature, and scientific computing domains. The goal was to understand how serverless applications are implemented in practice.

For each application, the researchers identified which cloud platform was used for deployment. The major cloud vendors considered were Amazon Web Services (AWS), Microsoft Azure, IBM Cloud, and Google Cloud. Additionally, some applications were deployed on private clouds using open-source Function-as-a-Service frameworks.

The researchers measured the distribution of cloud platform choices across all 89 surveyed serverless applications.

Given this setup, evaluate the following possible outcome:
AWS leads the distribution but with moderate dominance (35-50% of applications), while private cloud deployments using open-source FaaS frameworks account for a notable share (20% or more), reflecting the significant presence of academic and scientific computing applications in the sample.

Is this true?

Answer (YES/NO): NO